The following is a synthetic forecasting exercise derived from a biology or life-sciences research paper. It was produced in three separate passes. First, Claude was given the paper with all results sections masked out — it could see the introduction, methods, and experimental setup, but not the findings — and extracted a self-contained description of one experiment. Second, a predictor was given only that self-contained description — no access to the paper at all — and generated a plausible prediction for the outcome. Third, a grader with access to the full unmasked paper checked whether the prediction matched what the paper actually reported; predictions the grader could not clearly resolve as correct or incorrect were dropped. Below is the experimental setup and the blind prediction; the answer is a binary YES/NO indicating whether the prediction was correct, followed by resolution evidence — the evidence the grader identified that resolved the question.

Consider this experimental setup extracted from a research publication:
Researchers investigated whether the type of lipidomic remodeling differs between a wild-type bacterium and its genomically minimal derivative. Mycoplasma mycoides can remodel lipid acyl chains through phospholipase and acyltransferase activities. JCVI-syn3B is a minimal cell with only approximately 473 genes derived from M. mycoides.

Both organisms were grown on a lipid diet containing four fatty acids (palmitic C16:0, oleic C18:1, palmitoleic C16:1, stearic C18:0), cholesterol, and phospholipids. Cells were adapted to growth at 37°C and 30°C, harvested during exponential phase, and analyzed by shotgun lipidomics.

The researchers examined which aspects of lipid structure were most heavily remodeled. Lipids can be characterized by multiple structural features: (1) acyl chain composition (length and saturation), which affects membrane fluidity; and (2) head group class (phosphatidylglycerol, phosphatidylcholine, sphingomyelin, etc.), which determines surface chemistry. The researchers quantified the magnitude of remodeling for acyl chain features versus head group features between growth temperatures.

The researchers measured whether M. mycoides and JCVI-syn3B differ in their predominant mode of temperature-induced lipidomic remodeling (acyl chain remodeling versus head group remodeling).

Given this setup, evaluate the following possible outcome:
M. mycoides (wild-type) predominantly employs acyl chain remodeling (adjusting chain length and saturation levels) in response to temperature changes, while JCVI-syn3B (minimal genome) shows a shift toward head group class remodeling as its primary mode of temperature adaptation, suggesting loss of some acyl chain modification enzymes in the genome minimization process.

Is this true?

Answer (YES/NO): NO